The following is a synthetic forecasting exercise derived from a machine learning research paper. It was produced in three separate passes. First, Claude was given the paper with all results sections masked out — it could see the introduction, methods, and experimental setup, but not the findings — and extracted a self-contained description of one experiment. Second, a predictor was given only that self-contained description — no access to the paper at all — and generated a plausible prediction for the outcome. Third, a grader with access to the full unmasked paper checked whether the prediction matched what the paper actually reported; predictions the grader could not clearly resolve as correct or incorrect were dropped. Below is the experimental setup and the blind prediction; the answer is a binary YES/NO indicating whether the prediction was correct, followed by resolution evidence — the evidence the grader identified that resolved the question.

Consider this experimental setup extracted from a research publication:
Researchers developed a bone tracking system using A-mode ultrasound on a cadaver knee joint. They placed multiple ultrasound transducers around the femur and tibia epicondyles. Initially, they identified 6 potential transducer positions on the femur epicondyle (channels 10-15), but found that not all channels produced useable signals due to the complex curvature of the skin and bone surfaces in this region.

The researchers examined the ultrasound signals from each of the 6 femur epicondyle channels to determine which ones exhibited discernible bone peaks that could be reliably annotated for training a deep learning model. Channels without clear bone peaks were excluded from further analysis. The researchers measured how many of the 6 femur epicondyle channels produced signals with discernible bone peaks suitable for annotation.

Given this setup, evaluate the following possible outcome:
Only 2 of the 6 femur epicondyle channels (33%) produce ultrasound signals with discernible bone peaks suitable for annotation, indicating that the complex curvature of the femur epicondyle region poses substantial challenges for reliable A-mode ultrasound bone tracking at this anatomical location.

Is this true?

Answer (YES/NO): NO